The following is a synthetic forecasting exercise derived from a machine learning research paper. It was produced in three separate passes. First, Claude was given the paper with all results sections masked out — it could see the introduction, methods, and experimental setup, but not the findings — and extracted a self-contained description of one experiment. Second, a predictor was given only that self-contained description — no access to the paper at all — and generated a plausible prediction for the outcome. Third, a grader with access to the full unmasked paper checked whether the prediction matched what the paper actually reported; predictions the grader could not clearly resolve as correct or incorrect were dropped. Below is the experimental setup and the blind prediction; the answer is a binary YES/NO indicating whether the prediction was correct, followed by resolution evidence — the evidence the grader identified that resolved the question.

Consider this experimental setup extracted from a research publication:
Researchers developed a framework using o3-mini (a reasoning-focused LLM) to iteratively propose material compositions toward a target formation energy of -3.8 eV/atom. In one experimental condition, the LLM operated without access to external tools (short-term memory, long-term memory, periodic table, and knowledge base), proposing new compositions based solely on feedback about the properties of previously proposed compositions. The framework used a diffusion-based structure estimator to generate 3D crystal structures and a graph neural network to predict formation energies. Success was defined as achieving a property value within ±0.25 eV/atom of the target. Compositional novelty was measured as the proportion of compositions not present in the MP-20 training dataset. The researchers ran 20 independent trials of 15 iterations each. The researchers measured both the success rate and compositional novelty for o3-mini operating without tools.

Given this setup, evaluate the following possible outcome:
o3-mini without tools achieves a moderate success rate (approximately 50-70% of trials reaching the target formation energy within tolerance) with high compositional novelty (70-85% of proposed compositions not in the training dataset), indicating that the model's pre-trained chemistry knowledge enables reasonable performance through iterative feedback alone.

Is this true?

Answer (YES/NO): NO